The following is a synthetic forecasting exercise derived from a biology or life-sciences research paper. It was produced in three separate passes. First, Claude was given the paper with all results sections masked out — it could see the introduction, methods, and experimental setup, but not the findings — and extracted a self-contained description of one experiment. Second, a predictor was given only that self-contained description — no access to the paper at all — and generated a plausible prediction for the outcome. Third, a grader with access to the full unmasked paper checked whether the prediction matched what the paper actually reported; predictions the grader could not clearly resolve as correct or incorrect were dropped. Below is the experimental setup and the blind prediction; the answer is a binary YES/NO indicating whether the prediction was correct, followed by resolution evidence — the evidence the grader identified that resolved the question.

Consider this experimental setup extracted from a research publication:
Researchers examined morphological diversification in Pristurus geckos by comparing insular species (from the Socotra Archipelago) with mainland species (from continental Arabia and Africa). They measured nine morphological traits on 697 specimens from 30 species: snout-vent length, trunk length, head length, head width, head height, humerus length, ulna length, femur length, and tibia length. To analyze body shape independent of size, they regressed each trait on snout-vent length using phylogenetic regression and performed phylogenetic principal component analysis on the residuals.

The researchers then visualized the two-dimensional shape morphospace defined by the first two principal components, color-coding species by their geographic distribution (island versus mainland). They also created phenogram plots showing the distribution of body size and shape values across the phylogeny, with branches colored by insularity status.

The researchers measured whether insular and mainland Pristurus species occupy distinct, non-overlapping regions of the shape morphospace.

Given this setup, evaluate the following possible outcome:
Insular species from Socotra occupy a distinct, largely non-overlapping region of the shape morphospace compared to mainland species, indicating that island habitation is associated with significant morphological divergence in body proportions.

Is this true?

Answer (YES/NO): NO